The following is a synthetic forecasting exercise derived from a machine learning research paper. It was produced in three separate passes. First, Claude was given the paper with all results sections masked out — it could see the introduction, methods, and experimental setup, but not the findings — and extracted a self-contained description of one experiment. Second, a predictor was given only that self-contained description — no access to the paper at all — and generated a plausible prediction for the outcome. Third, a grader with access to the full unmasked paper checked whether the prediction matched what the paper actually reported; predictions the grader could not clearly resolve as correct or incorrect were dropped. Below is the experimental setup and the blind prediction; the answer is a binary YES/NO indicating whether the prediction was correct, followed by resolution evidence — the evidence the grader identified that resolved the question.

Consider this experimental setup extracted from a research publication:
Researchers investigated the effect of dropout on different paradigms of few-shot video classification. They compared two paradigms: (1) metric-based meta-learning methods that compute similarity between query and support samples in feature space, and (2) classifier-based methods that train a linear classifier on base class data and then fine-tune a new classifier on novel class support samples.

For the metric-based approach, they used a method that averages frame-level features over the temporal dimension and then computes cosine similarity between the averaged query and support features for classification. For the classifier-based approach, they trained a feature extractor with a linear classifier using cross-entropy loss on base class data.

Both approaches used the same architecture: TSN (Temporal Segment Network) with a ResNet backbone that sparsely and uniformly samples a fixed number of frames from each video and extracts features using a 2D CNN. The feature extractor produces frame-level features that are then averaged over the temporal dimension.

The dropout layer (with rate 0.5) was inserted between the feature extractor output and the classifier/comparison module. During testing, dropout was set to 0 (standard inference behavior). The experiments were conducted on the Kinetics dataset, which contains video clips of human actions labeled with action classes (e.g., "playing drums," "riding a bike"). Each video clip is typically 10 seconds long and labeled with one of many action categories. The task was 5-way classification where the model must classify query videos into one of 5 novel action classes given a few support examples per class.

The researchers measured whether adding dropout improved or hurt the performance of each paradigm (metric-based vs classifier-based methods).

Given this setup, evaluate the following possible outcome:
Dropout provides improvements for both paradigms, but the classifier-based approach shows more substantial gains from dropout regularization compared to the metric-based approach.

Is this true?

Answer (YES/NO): NO